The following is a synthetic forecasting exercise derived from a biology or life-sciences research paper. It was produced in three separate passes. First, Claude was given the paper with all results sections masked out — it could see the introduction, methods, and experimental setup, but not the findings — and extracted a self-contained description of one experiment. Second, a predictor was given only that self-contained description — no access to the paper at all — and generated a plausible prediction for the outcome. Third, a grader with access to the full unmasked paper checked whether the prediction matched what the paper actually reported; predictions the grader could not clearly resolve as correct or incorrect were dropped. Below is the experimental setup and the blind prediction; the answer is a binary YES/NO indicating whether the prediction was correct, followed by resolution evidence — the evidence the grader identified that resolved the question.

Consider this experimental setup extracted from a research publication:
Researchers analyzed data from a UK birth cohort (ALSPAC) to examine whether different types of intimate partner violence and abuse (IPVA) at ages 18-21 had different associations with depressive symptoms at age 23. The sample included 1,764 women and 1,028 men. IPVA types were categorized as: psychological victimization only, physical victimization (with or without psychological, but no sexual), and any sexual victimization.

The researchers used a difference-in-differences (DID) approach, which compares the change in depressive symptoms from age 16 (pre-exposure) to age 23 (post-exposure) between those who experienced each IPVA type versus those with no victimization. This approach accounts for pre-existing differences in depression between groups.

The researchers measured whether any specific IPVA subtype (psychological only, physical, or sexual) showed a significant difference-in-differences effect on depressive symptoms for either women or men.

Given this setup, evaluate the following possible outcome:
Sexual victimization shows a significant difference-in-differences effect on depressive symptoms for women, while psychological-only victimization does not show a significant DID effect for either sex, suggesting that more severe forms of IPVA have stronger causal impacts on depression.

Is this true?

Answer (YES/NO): NO